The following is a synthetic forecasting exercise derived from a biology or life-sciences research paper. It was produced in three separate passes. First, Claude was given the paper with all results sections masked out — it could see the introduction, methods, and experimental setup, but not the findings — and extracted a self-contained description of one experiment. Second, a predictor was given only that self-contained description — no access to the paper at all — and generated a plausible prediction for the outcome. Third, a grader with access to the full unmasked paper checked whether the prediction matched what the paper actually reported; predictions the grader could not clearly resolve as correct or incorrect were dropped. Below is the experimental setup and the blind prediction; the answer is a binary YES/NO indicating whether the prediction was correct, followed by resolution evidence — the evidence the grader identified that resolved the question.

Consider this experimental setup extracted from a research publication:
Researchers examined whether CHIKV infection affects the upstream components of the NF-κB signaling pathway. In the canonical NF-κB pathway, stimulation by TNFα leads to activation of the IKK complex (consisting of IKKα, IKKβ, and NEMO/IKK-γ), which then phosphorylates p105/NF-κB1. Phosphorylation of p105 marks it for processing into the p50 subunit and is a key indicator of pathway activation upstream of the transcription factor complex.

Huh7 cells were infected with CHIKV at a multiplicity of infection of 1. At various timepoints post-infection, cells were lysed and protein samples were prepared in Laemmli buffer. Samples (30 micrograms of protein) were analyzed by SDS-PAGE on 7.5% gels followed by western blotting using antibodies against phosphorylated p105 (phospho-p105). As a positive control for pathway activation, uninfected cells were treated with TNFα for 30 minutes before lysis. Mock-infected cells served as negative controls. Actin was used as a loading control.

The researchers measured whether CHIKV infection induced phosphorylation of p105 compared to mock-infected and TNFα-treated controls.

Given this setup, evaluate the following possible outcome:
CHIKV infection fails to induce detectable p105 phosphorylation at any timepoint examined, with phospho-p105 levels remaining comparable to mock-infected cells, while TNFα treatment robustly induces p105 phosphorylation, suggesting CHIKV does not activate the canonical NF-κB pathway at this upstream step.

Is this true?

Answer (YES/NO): YES